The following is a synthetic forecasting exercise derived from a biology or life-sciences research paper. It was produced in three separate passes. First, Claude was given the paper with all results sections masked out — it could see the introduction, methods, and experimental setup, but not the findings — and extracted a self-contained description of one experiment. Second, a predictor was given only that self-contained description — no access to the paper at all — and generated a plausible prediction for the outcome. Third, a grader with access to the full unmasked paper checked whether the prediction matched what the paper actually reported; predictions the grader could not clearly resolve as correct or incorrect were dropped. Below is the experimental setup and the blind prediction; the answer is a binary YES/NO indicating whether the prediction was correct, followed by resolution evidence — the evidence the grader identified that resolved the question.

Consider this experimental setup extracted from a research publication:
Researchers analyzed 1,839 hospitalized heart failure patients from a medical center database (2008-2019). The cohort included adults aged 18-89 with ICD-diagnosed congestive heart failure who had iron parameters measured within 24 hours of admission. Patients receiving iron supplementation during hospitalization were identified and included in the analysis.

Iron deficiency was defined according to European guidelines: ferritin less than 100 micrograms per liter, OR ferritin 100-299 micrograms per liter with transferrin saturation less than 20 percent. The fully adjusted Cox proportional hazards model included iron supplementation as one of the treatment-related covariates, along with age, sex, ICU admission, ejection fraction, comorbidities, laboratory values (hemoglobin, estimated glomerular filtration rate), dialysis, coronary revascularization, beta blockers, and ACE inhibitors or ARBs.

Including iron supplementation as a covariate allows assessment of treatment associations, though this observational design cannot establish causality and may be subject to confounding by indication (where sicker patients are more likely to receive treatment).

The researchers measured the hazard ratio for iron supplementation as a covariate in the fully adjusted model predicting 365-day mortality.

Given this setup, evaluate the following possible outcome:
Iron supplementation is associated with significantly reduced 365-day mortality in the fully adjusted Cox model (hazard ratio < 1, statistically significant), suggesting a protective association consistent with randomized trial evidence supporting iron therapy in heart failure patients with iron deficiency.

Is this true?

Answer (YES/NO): YES